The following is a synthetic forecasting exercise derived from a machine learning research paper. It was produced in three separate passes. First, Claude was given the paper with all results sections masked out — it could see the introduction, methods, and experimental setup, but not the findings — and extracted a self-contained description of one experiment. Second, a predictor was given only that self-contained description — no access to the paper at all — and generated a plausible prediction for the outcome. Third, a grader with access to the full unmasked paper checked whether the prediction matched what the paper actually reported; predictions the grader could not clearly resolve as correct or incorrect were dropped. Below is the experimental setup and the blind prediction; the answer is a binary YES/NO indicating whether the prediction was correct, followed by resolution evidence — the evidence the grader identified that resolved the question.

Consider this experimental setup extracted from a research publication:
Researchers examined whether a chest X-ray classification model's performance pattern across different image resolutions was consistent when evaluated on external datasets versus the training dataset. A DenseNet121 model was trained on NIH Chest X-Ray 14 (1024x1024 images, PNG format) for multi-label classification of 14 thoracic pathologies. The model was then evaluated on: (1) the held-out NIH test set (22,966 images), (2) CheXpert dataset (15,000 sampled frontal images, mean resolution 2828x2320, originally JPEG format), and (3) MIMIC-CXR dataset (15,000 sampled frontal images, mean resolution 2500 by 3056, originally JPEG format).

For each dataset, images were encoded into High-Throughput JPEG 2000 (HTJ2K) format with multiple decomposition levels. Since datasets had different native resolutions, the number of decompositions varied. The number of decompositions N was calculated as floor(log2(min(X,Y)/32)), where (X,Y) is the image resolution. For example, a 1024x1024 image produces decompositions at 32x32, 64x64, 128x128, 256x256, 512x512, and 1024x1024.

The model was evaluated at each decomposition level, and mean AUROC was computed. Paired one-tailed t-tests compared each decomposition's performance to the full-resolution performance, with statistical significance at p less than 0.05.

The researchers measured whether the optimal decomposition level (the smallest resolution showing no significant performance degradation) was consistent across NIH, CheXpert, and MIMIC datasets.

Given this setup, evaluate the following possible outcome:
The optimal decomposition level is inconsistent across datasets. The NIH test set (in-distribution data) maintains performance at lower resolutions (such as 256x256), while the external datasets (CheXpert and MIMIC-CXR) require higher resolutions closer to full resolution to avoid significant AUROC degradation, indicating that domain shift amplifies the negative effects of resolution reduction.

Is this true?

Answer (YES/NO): NO